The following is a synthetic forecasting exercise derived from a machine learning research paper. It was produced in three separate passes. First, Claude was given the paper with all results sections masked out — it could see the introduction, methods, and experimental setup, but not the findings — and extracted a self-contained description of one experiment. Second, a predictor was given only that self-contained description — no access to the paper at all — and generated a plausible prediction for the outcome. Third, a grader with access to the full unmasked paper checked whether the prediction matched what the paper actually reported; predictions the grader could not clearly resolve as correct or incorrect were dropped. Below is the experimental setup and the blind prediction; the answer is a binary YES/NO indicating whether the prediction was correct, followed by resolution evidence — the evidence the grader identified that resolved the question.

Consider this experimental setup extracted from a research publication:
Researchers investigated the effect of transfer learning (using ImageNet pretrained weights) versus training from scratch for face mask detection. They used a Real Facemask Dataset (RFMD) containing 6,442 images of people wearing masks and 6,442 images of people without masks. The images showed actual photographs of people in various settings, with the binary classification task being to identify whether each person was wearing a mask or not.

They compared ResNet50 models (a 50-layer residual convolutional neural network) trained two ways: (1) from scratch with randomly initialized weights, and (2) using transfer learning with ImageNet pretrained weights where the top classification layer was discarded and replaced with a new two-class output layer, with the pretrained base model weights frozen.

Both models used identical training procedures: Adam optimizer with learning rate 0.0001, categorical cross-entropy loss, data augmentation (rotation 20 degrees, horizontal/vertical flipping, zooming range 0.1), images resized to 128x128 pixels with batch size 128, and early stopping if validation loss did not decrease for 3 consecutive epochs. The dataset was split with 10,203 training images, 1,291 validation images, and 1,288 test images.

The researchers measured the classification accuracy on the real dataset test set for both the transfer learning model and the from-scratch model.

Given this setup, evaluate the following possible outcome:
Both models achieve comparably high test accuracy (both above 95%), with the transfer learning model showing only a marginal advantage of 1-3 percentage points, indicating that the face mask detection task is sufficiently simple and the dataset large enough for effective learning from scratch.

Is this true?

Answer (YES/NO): YES